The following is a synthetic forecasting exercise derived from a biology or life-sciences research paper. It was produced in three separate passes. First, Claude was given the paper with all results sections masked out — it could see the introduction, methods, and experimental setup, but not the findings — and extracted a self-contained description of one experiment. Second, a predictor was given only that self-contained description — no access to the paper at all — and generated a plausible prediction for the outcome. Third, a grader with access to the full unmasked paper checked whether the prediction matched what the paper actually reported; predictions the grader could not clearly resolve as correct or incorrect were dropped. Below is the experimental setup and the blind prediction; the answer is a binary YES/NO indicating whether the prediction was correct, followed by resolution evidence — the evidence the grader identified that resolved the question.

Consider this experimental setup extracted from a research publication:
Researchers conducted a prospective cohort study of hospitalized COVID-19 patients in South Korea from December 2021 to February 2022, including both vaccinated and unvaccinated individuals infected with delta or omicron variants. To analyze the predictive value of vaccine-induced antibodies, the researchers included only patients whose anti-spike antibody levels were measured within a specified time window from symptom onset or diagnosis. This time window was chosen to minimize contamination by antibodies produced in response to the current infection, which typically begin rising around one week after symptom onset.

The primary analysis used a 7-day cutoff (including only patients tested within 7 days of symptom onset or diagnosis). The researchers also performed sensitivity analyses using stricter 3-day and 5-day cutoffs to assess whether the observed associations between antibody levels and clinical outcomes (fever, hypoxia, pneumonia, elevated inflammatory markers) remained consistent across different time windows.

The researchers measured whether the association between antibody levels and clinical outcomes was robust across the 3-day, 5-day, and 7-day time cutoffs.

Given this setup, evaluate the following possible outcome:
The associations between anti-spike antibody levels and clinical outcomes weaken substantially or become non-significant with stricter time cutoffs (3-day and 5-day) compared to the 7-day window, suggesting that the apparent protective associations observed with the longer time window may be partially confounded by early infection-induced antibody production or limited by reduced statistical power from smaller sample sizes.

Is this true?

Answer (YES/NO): NO